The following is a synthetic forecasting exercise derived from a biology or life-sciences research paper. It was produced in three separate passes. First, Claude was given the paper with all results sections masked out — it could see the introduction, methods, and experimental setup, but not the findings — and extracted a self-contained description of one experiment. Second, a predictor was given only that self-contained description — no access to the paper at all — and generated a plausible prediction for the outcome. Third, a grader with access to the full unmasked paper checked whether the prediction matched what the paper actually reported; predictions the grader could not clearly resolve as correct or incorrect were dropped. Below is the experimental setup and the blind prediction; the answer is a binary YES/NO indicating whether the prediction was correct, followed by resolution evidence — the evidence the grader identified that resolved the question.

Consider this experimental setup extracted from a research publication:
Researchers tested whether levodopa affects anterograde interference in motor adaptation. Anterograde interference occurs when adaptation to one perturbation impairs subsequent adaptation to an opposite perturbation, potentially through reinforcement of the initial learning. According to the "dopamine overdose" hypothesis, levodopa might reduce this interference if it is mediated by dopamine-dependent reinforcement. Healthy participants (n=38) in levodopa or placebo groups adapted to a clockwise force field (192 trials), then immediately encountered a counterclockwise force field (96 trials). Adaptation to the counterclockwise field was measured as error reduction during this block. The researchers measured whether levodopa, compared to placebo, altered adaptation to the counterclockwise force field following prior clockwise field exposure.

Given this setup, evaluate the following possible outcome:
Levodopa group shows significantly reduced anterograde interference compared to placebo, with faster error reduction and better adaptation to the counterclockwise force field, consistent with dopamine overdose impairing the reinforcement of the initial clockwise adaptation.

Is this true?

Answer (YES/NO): NO